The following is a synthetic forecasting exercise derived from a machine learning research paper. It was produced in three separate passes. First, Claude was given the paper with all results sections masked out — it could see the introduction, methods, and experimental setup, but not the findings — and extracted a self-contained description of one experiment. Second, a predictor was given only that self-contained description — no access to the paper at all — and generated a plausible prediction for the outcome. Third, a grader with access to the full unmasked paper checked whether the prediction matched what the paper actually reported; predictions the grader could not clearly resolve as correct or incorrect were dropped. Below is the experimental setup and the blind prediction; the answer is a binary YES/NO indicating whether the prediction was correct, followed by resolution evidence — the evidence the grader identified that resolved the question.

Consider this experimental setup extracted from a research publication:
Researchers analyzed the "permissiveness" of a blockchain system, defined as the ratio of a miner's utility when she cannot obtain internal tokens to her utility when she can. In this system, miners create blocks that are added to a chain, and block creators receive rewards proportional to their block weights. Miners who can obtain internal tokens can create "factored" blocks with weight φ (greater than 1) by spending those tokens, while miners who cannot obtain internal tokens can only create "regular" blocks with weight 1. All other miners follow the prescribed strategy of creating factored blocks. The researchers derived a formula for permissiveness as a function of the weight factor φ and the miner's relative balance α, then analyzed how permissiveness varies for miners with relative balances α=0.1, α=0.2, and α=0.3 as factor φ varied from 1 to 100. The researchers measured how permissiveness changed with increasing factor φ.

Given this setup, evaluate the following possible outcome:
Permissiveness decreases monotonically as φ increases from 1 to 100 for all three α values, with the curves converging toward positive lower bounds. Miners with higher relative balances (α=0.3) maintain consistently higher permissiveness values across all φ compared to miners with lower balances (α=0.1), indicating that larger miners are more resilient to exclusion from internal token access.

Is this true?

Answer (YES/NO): NO